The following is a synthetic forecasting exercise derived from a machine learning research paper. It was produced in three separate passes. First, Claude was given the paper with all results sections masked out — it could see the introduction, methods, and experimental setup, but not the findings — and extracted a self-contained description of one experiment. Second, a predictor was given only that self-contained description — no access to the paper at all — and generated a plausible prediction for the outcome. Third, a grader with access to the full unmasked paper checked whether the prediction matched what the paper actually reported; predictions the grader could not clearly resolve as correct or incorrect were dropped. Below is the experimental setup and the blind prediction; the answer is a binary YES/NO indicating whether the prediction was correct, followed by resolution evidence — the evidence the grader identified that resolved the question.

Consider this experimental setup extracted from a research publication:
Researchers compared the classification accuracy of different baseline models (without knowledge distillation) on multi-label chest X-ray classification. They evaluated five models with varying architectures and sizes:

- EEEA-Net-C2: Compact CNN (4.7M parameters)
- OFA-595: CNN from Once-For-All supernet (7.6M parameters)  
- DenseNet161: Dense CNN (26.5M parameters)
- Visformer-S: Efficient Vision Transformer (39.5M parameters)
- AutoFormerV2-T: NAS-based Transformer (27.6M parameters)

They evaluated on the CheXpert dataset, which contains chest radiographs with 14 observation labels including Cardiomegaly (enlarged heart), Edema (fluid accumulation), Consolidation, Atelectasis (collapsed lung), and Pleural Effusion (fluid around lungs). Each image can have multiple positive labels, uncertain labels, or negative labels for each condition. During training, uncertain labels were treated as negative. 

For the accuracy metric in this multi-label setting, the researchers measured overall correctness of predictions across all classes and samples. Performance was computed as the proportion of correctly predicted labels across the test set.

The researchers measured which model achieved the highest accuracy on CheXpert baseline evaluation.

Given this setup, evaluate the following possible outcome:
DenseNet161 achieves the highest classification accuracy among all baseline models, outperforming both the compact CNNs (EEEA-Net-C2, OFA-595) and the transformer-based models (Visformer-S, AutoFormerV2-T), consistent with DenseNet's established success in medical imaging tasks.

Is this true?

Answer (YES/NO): NO